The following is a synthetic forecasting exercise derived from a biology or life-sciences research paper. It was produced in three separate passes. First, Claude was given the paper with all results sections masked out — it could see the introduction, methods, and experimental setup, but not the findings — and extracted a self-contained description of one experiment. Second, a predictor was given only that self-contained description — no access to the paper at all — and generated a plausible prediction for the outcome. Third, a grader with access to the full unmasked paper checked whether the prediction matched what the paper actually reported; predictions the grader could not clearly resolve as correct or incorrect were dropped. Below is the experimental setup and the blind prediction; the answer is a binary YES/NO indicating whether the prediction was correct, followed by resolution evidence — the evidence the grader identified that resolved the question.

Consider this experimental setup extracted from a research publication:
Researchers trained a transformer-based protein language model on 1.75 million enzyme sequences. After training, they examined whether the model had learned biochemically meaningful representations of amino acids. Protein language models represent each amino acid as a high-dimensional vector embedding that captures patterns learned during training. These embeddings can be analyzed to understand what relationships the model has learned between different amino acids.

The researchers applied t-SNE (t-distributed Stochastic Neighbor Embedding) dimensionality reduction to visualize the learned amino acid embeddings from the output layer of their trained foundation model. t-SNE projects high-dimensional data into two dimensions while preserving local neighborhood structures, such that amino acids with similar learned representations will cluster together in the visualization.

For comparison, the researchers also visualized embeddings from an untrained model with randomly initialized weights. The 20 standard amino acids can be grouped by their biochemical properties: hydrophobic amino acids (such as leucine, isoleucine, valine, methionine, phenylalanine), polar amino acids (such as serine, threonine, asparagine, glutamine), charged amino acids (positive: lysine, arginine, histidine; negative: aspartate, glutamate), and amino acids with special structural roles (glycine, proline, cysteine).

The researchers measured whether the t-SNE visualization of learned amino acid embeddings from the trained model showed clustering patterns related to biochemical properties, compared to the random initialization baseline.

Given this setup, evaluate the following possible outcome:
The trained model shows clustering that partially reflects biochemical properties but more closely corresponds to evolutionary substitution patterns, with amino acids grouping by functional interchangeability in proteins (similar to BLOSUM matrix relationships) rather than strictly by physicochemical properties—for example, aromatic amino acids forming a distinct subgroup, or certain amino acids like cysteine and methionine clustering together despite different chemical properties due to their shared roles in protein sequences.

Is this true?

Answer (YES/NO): NO